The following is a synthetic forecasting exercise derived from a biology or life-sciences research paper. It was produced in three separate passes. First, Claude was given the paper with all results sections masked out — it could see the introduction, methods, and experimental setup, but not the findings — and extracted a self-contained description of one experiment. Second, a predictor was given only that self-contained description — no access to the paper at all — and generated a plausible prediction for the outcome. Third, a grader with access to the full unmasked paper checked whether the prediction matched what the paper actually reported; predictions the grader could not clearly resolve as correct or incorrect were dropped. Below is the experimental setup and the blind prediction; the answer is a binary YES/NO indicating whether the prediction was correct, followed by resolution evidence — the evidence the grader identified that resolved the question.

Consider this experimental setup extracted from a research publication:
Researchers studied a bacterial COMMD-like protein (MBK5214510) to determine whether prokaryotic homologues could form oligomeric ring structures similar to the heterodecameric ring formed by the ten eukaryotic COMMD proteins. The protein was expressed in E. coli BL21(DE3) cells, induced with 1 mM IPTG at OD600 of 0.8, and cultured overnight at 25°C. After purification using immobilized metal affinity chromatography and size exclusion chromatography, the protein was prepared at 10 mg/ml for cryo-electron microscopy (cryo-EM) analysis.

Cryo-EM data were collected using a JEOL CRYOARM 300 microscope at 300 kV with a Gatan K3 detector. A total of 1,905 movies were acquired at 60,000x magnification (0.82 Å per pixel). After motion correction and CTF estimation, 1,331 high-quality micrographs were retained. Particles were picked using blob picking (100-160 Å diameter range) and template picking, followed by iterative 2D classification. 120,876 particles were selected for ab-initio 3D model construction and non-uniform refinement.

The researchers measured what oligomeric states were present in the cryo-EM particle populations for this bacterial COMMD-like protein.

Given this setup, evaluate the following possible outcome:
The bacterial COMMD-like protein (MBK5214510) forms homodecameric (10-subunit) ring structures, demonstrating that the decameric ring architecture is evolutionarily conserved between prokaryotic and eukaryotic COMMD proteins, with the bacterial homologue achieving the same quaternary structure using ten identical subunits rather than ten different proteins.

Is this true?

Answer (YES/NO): NO